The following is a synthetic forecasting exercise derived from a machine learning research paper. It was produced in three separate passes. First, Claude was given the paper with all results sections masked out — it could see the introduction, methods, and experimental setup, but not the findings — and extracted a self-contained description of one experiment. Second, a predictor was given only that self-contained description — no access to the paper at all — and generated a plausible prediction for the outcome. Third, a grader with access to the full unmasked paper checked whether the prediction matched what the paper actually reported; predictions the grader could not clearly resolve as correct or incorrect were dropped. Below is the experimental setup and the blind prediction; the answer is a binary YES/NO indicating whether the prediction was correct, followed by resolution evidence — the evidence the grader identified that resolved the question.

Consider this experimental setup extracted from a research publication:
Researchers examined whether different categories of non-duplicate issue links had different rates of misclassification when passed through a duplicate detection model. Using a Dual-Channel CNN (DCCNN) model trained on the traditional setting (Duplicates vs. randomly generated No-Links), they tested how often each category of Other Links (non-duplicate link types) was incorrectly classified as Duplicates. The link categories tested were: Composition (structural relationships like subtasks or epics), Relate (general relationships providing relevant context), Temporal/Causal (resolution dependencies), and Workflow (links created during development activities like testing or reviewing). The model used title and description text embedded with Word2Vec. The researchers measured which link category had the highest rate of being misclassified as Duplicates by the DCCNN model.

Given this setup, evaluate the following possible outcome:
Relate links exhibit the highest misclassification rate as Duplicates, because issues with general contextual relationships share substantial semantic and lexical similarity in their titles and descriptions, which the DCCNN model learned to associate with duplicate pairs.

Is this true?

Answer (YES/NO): YES